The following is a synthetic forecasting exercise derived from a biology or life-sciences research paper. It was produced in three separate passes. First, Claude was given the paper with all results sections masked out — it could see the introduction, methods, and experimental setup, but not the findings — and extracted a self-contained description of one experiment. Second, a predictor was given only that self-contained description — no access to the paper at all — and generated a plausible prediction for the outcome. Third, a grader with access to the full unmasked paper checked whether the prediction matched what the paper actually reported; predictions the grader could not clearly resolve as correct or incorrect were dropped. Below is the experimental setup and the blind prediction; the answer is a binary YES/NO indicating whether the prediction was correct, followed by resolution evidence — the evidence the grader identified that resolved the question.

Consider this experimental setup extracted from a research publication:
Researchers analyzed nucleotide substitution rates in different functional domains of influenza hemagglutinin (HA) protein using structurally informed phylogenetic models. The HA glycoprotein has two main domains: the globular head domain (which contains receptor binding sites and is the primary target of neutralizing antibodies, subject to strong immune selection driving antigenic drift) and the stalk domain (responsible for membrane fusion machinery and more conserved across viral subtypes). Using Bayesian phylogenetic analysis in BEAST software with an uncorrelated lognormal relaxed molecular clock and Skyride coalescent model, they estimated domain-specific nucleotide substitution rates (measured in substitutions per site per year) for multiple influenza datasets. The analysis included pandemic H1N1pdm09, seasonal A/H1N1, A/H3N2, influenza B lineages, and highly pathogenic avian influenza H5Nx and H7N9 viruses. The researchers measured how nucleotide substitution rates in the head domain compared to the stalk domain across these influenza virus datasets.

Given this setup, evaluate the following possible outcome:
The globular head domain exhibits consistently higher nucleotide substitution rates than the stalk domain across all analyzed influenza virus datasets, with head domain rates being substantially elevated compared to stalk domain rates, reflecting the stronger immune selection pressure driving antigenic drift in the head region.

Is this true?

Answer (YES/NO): YES